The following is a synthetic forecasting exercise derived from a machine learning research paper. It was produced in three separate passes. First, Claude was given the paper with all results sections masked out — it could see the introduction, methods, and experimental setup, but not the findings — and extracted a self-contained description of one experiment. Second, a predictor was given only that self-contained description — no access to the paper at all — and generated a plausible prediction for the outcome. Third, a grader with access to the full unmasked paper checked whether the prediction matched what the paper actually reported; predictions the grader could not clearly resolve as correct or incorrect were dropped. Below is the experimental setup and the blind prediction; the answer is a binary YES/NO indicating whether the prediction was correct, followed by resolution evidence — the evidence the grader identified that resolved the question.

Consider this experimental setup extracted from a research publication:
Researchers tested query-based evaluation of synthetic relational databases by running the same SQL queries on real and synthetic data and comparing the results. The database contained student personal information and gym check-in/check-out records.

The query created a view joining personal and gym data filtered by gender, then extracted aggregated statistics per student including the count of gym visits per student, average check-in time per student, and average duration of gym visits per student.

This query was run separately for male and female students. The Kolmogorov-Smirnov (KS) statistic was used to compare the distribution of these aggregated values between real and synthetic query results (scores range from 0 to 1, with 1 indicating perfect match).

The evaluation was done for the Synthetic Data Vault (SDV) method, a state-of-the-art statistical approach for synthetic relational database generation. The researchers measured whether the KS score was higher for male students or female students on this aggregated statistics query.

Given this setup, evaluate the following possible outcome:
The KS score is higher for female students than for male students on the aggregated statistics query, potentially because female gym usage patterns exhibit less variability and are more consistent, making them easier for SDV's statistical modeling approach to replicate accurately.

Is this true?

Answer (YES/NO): YES